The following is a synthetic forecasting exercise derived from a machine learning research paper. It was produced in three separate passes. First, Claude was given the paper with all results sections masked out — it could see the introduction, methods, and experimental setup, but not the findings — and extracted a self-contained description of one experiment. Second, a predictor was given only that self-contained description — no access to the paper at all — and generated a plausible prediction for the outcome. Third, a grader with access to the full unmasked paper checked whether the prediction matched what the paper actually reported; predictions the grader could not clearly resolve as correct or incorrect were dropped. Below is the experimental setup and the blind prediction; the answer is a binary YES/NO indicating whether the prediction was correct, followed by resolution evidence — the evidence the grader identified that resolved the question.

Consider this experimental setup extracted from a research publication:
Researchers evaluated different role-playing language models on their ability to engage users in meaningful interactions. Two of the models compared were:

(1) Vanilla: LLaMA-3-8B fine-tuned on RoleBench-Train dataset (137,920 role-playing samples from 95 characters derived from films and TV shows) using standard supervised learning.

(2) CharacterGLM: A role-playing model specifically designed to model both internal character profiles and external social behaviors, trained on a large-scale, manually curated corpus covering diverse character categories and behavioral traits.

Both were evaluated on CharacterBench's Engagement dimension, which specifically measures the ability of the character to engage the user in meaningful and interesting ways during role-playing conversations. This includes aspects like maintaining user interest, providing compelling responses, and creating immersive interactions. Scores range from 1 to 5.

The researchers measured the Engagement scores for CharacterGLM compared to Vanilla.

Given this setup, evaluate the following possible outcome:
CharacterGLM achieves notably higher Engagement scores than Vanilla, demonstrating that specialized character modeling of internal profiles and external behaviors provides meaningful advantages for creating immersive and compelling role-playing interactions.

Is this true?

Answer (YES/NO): NO